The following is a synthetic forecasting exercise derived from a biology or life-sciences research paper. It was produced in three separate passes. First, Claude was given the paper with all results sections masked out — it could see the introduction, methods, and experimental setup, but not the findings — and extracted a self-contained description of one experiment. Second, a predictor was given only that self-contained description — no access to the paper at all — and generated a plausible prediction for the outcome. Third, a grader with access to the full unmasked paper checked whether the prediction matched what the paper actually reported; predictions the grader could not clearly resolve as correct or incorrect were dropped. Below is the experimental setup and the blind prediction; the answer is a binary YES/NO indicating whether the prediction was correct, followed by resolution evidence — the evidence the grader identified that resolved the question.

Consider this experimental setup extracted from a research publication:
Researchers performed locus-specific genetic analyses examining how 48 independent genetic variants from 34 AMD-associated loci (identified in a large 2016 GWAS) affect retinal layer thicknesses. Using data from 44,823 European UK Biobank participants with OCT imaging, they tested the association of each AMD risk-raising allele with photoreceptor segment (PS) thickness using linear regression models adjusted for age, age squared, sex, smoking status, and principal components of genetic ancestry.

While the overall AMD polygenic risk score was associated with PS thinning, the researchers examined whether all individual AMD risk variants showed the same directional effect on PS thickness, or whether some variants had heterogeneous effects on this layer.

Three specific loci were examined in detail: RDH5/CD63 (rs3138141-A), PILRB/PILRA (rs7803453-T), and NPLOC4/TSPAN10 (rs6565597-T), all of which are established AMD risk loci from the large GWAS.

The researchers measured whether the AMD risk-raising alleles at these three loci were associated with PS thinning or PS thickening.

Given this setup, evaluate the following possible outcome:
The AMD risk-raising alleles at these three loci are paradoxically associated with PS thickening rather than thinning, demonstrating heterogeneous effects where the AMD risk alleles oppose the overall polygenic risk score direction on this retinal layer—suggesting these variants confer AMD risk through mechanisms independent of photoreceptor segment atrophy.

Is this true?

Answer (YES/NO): YES